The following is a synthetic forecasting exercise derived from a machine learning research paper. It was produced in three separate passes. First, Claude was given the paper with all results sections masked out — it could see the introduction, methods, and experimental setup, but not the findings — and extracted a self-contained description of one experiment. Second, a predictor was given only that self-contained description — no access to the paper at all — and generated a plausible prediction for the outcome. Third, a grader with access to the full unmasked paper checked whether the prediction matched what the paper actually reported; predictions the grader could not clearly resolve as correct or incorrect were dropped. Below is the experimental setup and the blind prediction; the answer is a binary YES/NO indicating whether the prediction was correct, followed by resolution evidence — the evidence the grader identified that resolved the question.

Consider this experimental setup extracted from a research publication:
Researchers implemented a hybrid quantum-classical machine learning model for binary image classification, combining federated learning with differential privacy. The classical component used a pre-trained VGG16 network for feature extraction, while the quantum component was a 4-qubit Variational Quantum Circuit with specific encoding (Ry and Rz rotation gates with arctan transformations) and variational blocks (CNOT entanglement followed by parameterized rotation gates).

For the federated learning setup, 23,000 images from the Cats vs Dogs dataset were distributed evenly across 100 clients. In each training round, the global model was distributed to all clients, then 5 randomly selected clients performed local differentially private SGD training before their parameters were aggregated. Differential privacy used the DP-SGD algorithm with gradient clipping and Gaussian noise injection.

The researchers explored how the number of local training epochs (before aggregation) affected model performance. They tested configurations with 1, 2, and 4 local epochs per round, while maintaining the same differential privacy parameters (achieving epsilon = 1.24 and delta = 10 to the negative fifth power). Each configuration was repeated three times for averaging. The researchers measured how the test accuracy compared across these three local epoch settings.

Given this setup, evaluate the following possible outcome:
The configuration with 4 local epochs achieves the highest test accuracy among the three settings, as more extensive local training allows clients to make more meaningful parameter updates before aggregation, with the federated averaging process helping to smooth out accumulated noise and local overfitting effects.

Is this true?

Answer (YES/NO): NO